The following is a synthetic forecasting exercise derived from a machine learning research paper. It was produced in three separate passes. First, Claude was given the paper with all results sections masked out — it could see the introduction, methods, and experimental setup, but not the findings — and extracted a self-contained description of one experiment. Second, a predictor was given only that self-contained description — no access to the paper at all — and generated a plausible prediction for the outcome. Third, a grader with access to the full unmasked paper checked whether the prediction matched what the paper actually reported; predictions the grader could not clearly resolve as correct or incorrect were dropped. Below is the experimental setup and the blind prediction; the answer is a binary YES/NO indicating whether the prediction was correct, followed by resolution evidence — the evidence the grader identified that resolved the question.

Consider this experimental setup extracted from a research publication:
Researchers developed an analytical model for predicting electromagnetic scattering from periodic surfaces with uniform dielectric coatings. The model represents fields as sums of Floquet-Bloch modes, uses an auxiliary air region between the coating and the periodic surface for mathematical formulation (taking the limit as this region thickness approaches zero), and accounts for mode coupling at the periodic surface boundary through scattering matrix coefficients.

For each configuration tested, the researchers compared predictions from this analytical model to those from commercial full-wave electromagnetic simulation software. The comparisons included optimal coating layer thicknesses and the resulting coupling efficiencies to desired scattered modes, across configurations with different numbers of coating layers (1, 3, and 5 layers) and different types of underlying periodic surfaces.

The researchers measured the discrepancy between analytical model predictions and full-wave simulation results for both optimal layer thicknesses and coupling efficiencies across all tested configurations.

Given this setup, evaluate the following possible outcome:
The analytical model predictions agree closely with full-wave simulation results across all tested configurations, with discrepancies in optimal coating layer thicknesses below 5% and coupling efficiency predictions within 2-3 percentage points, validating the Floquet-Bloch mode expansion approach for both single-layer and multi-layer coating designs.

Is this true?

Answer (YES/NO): NO